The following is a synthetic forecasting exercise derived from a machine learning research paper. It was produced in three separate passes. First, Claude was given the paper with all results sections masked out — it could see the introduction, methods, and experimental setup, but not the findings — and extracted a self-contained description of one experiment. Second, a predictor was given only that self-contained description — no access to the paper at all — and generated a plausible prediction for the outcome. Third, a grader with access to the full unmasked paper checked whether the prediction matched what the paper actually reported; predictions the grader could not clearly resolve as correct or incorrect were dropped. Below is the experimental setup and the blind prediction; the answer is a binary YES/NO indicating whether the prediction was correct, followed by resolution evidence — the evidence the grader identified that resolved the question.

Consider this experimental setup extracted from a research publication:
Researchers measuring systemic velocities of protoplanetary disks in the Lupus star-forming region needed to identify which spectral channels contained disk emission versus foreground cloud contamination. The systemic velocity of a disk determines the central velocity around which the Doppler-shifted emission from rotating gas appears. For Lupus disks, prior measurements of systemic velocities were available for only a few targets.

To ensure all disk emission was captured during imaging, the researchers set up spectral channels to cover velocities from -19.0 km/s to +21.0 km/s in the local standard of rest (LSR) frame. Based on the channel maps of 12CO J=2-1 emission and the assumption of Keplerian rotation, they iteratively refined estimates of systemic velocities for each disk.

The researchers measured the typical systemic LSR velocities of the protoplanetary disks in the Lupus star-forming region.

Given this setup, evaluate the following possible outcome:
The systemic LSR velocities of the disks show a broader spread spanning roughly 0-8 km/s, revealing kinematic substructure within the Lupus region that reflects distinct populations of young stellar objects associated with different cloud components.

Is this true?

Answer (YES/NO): NO